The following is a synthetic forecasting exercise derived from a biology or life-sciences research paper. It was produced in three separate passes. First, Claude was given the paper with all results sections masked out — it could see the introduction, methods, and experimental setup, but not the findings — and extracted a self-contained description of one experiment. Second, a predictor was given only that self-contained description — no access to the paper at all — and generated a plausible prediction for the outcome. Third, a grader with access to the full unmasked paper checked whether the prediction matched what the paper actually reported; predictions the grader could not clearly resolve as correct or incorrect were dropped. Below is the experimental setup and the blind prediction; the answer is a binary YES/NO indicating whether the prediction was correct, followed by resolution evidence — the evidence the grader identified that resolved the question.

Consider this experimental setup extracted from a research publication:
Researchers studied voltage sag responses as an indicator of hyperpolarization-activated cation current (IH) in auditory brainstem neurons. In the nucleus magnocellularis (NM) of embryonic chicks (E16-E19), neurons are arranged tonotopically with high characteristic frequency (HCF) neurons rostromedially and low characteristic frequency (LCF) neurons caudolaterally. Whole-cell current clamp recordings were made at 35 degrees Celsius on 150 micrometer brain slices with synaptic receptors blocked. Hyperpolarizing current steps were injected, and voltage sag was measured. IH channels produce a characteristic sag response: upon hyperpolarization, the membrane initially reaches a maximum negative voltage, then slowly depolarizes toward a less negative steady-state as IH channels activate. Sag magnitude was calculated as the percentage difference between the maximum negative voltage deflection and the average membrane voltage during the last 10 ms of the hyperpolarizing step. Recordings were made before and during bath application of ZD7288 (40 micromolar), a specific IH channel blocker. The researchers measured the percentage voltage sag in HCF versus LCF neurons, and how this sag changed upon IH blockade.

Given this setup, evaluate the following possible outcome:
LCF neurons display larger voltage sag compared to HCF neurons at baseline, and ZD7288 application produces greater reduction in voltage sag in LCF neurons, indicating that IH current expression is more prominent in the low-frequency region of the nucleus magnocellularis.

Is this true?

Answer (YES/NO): NO